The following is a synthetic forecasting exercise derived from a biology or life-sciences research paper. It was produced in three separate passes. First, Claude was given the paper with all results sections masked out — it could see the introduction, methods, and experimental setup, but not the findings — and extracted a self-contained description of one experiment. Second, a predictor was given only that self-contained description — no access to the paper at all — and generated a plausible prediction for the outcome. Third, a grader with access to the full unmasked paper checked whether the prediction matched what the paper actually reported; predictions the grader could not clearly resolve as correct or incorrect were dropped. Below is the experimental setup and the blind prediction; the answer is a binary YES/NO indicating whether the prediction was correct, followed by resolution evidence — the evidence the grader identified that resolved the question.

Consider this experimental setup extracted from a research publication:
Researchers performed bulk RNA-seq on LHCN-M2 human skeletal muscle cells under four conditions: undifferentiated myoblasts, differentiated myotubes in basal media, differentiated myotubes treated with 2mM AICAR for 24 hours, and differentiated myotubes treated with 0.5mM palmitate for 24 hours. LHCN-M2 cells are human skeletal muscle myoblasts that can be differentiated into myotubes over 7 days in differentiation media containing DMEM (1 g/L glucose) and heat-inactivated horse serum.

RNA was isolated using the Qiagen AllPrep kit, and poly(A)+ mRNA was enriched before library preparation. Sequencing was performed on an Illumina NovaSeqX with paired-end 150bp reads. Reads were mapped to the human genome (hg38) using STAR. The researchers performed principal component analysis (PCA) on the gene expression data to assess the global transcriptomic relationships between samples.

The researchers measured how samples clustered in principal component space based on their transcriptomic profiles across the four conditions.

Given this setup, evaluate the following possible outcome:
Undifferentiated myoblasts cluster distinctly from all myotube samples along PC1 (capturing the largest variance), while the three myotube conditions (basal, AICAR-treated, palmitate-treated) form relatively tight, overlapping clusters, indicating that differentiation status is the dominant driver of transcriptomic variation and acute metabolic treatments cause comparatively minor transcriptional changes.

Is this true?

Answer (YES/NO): NO